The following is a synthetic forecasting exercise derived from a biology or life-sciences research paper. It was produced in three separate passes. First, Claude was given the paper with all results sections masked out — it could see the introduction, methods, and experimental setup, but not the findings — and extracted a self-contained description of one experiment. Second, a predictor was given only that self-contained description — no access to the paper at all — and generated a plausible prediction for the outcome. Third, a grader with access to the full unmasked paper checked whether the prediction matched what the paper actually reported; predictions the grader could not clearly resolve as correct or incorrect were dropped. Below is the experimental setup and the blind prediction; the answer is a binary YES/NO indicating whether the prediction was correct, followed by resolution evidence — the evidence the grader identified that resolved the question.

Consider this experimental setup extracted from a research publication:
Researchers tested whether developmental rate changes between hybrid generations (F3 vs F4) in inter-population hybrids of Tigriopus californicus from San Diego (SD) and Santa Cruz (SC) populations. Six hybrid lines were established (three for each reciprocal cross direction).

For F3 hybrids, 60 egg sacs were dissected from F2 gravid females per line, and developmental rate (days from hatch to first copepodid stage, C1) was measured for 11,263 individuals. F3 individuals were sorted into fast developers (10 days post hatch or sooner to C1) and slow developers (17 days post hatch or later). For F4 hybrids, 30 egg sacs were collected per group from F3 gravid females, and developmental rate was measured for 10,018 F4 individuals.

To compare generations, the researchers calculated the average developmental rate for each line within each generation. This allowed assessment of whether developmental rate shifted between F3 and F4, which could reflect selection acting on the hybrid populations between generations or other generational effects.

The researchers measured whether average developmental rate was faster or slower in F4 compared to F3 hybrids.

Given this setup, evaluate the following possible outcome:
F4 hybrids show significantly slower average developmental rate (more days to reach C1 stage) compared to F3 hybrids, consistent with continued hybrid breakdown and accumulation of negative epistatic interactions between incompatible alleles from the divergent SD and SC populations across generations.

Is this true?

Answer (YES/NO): NO